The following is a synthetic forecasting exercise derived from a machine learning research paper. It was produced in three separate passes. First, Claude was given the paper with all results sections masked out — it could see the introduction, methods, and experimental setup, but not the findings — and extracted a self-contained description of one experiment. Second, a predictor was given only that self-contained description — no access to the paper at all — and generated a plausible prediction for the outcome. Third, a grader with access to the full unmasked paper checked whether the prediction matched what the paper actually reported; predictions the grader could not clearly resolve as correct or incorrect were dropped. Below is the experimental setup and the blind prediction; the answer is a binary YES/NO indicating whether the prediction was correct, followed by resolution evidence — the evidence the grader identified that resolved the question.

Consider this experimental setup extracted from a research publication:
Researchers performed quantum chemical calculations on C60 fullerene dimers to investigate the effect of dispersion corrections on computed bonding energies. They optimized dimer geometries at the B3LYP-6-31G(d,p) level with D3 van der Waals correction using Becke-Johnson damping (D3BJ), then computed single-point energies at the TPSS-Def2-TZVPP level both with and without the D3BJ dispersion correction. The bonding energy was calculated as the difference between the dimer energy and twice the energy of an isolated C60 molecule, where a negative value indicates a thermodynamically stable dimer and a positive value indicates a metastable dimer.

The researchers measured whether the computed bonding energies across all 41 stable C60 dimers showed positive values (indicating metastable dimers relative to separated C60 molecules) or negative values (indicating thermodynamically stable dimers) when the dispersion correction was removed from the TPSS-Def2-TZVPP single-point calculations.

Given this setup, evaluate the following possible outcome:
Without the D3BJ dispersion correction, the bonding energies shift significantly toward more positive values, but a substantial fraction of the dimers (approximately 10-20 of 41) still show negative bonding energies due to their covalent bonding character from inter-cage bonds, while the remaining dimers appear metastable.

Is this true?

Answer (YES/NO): NO